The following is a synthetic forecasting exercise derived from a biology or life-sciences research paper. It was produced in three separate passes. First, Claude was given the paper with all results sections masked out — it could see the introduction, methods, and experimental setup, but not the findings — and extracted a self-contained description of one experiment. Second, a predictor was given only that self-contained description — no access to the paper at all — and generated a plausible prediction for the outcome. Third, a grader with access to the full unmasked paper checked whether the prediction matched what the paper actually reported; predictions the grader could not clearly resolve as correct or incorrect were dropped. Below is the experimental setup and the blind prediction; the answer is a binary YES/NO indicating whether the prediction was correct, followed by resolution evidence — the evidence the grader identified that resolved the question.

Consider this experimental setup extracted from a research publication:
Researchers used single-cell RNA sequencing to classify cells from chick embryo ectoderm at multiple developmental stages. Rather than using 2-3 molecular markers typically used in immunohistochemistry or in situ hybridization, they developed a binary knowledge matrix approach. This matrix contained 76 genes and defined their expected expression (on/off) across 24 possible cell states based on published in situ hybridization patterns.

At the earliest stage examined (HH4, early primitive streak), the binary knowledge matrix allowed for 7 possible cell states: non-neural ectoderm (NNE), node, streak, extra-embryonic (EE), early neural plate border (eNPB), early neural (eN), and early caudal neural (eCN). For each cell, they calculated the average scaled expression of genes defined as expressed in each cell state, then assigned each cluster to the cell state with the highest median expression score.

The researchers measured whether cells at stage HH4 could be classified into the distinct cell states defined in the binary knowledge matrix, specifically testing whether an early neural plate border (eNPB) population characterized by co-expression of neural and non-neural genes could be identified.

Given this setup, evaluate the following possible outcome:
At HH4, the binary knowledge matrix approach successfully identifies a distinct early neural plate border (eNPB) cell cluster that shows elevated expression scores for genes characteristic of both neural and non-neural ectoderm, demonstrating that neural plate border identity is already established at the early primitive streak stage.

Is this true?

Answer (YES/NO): YES